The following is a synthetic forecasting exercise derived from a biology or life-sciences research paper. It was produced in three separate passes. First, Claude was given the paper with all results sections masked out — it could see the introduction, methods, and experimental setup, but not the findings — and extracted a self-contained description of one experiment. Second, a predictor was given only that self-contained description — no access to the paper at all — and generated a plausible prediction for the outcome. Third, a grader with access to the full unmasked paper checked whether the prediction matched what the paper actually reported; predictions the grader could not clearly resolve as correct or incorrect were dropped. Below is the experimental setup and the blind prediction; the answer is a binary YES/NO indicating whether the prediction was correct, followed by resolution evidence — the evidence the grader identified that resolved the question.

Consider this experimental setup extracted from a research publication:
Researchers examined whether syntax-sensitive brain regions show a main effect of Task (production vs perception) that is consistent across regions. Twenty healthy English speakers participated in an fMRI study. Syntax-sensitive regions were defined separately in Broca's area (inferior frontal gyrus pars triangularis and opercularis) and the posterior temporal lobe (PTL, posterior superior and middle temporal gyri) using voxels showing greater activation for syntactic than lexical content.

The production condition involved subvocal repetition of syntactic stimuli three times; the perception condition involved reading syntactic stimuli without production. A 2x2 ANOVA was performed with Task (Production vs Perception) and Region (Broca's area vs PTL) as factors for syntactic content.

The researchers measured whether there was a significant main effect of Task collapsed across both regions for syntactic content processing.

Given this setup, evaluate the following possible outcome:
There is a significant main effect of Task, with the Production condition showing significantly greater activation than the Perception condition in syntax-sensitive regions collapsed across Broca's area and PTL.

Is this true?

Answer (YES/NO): NO